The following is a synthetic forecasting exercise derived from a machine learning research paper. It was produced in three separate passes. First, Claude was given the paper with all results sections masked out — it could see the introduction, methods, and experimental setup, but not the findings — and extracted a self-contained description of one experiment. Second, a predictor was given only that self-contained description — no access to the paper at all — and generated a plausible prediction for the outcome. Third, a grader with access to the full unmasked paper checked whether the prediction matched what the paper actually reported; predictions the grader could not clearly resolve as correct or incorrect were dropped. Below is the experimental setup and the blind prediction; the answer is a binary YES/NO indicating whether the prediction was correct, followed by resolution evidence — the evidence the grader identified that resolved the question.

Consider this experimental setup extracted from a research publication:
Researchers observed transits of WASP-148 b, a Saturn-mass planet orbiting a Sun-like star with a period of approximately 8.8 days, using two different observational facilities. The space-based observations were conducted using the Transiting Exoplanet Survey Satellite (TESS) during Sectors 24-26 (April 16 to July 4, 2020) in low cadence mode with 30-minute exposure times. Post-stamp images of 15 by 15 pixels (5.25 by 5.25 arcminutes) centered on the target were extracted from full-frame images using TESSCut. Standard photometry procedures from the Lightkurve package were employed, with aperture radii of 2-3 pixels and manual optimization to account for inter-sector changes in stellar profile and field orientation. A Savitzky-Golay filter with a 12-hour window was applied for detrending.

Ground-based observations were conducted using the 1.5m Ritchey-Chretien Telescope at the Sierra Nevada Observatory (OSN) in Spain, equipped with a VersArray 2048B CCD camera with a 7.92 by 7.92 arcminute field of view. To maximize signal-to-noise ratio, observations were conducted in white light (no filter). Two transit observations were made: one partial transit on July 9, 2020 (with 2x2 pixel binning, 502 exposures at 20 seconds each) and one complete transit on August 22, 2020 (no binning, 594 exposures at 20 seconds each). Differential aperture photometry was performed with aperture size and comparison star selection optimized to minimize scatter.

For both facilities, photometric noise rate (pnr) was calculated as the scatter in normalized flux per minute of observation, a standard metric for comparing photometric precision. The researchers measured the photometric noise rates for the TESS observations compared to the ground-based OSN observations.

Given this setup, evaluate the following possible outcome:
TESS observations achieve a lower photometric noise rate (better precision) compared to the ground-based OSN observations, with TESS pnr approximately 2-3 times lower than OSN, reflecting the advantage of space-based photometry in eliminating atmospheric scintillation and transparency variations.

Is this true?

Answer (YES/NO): NO